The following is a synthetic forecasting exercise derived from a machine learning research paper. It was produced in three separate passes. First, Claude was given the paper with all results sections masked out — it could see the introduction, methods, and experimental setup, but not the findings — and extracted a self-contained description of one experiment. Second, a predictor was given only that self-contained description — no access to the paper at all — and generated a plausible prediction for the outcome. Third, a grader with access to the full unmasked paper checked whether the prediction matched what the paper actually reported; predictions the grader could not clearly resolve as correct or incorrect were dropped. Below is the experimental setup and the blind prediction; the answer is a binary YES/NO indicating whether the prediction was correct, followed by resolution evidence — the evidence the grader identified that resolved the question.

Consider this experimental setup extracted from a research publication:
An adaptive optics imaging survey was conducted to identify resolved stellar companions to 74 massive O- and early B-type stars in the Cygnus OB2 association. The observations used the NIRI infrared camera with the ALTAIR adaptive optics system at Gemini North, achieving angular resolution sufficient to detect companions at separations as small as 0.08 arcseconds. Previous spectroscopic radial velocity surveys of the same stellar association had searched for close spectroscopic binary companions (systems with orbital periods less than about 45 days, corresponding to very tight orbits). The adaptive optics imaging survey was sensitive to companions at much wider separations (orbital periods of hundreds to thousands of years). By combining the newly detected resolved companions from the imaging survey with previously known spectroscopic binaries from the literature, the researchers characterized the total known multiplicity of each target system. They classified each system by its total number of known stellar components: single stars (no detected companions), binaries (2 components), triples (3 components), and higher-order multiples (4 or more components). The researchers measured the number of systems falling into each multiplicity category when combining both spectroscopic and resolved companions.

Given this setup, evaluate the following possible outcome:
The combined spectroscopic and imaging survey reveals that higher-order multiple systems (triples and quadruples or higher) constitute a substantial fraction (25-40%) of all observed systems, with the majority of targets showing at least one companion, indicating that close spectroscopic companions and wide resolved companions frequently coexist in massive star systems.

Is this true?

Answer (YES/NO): YES